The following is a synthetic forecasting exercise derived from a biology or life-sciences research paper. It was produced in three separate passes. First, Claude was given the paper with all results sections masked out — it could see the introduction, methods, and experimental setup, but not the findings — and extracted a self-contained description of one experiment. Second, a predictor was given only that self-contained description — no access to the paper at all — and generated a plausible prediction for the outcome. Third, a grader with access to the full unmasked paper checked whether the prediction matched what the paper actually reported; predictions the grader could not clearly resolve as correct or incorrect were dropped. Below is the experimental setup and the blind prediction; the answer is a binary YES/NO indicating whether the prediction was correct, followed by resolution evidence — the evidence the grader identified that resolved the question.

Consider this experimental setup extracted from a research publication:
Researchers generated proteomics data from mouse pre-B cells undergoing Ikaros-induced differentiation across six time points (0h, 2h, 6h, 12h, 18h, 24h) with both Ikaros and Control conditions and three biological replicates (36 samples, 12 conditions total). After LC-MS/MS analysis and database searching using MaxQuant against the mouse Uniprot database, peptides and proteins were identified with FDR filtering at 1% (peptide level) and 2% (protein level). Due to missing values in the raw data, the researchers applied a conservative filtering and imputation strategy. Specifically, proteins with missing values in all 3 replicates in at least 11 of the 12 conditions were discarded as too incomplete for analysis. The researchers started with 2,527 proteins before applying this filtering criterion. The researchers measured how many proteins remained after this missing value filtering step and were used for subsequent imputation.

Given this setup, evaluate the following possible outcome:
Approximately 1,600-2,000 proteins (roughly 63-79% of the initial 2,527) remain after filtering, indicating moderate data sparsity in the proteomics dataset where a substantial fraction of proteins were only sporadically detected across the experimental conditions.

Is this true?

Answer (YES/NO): NO